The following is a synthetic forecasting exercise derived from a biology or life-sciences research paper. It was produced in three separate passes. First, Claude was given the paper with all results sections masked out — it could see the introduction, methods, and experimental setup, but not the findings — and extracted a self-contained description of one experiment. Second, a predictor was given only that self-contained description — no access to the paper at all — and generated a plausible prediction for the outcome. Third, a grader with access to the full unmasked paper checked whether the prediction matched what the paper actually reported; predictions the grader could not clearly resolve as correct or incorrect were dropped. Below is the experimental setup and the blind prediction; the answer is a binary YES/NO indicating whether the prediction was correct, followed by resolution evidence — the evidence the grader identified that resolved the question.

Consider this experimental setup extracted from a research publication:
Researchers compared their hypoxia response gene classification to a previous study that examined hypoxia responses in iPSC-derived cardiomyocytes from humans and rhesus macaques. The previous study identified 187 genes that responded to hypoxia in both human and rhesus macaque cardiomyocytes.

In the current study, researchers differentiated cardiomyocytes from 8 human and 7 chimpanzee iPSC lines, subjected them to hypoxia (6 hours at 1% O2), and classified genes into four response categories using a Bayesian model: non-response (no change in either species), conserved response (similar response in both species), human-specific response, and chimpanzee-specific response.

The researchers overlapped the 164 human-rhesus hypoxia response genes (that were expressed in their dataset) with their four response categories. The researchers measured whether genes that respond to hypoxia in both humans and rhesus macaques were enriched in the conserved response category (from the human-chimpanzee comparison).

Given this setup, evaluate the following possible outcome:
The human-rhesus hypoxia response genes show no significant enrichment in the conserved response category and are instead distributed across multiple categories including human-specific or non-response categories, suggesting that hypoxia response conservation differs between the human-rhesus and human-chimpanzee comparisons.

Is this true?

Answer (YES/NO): NO